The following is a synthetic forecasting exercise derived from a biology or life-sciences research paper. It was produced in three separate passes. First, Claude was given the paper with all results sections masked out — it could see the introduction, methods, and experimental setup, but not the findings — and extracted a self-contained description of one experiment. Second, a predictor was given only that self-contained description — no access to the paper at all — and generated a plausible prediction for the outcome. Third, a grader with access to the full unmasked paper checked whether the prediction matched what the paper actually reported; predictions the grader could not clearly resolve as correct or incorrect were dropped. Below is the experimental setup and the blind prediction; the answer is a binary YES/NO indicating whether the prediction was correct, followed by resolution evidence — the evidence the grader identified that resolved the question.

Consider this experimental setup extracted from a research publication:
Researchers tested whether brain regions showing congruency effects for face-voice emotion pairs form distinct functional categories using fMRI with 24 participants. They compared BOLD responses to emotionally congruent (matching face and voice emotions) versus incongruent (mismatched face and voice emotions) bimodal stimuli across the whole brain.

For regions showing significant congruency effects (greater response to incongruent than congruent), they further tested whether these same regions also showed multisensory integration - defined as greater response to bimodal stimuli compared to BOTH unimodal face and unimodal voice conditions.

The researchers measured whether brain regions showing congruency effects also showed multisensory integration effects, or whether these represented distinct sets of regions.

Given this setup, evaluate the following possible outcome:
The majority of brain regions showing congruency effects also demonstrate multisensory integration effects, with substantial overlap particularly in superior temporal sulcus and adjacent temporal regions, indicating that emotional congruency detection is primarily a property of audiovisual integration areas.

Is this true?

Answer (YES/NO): NO